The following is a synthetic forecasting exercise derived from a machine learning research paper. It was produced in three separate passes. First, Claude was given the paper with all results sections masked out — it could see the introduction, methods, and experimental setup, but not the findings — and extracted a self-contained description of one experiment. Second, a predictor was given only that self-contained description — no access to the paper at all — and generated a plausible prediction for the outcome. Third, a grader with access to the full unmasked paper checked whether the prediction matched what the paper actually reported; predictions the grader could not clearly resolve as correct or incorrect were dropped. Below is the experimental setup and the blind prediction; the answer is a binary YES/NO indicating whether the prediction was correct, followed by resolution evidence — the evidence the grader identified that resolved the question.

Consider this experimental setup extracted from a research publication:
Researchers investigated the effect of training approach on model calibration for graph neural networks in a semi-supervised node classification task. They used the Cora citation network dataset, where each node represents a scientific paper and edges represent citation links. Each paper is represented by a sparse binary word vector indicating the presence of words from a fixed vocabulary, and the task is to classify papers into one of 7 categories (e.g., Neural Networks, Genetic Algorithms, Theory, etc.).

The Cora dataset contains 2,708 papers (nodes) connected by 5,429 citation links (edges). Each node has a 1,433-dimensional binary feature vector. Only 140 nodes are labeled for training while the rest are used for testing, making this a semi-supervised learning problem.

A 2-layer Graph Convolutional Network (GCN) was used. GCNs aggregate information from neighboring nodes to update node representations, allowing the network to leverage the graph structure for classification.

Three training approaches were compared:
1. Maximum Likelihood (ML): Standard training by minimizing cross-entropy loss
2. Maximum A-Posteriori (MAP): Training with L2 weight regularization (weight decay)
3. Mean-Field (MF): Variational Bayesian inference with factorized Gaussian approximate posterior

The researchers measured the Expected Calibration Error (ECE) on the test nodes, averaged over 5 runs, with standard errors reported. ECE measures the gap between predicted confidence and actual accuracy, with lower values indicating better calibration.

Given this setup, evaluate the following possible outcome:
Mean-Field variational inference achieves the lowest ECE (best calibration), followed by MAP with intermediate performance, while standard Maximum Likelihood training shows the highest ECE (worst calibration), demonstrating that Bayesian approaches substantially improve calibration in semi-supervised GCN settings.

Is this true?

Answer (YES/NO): YES